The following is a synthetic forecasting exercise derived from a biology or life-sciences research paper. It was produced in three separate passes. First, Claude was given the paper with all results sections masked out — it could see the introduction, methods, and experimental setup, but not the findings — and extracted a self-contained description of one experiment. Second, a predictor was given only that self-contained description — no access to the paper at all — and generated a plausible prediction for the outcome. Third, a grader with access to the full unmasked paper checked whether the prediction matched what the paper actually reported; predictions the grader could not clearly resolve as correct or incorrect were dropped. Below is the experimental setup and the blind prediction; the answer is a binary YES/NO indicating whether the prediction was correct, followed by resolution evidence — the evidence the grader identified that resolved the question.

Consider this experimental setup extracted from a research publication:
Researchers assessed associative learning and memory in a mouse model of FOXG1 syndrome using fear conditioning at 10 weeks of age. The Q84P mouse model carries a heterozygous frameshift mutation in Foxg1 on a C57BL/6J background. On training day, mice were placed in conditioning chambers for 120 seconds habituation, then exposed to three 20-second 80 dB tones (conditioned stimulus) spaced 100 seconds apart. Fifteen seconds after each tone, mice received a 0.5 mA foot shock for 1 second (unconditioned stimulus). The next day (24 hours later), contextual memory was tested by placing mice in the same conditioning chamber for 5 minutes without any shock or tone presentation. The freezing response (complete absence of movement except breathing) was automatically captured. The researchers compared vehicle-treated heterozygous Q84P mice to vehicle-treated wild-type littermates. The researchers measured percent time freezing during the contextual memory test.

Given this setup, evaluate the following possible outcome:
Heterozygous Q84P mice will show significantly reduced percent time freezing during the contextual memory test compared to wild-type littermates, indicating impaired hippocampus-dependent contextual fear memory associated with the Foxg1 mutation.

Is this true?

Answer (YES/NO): YES